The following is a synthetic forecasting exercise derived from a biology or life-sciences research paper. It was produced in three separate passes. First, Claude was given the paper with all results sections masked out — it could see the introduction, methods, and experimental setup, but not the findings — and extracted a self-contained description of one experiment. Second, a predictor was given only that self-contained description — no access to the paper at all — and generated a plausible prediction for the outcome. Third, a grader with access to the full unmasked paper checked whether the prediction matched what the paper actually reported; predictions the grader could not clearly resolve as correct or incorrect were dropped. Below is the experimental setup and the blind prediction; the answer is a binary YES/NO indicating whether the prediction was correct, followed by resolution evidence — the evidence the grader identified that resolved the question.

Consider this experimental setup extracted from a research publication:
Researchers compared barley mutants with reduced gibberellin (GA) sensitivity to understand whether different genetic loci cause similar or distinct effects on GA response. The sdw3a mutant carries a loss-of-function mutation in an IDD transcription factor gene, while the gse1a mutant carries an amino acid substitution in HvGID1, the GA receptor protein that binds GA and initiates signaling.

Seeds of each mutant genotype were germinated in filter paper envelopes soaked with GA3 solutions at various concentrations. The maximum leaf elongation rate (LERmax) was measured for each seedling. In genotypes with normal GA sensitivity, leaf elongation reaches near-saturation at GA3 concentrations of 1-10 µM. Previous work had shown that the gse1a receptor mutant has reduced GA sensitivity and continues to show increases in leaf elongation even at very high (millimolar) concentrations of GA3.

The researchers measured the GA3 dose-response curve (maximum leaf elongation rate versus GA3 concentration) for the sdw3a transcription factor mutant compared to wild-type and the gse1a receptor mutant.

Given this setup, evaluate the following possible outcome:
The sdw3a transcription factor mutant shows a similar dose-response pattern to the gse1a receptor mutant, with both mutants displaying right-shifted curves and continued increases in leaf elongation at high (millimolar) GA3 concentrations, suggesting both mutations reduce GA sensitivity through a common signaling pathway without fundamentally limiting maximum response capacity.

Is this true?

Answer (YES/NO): NO